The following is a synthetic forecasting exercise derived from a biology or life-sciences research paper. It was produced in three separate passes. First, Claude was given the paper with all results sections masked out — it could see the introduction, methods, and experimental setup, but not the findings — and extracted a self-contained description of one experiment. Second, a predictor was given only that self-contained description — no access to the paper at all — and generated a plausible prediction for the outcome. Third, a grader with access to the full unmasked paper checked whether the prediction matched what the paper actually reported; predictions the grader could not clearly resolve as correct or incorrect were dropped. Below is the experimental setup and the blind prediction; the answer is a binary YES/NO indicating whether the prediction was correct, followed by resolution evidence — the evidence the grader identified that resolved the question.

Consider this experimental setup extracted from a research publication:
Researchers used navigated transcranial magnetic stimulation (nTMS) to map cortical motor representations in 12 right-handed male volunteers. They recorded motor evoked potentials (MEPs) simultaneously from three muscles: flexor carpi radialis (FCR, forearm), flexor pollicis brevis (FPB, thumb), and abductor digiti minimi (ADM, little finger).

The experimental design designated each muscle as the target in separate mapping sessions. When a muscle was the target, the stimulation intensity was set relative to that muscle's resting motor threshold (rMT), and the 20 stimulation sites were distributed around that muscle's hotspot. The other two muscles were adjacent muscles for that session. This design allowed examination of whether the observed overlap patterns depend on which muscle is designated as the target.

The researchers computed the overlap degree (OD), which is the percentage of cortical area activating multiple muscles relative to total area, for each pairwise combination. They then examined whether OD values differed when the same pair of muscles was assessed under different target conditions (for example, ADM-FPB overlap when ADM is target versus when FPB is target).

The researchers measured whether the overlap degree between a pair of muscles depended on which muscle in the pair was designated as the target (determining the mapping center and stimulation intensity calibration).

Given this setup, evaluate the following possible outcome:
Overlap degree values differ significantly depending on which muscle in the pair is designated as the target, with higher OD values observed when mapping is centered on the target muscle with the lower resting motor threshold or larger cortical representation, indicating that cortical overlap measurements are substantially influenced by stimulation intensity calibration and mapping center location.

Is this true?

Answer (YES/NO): NO